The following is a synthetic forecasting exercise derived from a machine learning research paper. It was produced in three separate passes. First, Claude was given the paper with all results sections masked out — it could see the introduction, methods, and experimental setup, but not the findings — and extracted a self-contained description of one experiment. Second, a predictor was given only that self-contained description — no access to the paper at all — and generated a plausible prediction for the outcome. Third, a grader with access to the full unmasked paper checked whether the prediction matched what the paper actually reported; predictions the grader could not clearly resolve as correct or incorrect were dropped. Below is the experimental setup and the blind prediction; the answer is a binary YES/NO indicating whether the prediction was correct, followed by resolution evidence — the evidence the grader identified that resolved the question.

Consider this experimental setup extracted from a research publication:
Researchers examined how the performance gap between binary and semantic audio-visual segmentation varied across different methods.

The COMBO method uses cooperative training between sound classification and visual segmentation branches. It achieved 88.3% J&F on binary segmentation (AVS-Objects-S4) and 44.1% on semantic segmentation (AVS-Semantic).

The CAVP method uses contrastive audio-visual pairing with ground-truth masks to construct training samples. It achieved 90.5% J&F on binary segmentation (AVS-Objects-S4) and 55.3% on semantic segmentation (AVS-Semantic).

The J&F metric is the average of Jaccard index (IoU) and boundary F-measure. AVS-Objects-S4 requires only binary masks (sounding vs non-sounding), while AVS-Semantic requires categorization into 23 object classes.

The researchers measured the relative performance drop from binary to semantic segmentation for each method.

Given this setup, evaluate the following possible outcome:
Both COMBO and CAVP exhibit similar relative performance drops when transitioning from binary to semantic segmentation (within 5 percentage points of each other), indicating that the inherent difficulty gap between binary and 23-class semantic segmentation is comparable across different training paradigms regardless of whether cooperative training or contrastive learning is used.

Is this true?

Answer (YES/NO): NO